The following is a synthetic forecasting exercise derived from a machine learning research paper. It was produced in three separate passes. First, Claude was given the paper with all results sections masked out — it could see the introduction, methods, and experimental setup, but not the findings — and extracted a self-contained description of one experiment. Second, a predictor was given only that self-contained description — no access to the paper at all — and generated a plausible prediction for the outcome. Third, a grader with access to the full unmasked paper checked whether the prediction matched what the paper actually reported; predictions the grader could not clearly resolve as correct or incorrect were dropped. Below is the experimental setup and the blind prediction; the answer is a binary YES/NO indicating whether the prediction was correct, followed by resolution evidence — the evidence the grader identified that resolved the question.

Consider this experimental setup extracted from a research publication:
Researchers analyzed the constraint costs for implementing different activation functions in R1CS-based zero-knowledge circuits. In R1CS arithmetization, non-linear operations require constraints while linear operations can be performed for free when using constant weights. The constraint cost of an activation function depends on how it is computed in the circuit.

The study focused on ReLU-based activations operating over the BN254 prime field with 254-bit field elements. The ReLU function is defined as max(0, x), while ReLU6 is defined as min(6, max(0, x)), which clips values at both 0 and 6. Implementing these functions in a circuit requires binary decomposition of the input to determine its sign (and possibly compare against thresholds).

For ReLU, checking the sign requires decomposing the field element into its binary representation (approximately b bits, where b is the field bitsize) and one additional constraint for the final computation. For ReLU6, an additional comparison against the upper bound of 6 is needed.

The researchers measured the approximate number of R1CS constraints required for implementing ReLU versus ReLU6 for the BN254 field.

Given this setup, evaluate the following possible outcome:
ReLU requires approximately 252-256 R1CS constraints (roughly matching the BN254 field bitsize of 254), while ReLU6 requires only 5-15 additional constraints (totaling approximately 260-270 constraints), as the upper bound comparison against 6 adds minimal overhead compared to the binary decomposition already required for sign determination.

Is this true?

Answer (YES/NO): NO